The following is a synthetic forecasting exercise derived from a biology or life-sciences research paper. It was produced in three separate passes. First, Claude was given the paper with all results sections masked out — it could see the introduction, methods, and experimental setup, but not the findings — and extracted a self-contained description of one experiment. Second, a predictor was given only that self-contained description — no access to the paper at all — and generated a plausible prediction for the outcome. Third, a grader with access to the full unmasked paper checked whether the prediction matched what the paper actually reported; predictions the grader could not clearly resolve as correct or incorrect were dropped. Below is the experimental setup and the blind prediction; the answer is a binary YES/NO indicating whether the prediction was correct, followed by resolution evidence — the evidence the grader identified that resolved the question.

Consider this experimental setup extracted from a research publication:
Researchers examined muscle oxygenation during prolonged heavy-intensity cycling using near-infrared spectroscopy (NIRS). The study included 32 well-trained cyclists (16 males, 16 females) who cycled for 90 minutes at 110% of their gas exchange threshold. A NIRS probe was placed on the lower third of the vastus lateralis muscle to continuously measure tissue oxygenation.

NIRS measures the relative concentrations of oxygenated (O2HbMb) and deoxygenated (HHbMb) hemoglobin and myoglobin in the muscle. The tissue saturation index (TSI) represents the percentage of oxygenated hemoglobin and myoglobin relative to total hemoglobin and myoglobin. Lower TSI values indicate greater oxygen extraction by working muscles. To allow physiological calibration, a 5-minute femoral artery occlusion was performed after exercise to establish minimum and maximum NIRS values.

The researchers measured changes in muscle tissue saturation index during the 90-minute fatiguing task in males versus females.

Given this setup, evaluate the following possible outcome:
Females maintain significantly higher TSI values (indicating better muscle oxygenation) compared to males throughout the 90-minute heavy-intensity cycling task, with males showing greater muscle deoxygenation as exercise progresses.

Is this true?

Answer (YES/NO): YES